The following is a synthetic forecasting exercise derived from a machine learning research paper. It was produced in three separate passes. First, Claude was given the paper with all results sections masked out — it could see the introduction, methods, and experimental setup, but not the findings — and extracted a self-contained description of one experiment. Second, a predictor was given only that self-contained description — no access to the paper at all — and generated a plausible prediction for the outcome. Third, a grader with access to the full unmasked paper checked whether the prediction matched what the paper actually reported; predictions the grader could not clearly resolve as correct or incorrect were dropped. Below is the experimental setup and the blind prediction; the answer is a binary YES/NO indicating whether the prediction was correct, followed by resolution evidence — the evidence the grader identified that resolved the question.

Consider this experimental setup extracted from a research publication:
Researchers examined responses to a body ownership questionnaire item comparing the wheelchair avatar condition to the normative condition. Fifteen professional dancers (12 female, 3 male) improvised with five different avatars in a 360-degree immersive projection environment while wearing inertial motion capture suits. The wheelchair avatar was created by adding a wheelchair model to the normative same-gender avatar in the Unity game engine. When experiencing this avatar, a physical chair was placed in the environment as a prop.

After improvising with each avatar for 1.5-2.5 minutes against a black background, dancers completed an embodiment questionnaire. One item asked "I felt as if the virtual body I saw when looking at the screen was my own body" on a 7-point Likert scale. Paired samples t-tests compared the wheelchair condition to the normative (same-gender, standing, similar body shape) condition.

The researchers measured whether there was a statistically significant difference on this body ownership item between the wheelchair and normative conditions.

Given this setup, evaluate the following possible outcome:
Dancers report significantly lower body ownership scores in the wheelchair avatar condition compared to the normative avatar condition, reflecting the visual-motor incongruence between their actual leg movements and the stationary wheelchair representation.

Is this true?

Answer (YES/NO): YES